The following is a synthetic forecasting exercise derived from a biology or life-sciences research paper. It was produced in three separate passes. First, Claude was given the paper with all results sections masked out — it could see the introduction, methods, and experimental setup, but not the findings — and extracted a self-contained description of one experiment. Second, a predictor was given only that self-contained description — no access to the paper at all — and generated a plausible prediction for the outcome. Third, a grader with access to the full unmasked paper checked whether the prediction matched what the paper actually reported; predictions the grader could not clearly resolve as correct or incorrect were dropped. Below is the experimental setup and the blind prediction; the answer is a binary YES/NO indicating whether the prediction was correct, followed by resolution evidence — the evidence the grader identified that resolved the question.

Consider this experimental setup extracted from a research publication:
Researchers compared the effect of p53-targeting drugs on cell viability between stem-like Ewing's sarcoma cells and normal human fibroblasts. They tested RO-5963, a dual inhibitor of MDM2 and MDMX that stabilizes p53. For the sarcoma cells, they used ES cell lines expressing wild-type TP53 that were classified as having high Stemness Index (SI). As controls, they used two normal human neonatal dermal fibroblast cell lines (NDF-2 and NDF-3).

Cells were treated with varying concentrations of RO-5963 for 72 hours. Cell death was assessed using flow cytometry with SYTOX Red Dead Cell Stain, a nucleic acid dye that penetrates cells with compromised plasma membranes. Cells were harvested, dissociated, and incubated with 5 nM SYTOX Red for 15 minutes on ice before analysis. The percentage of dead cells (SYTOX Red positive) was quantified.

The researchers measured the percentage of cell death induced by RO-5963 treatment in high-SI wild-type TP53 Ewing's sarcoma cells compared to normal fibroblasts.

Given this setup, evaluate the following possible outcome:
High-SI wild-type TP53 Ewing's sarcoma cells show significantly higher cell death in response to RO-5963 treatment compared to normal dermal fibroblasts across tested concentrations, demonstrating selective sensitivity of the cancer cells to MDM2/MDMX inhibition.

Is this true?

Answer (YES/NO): YES